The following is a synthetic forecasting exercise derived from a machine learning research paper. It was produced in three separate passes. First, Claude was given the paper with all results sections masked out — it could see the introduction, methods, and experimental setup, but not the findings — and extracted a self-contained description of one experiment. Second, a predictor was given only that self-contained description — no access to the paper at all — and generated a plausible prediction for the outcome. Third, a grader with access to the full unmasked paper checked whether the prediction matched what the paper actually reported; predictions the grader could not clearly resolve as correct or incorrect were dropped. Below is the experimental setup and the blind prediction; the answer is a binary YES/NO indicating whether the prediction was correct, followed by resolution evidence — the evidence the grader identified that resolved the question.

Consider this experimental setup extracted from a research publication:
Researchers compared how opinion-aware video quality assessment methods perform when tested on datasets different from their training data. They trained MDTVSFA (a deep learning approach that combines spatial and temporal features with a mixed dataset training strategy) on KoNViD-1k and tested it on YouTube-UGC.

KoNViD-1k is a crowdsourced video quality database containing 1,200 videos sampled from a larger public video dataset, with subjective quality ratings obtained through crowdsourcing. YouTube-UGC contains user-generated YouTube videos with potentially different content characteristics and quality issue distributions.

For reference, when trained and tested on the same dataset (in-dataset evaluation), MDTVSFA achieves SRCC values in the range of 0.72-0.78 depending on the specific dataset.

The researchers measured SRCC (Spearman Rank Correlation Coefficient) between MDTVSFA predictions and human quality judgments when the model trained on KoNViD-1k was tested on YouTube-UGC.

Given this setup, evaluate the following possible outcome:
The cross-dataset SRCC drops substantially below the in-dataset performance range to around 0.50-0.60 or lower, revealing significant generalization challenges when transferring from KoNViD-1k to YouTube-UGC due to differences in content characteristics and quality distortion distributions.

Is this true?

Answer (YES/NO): YES